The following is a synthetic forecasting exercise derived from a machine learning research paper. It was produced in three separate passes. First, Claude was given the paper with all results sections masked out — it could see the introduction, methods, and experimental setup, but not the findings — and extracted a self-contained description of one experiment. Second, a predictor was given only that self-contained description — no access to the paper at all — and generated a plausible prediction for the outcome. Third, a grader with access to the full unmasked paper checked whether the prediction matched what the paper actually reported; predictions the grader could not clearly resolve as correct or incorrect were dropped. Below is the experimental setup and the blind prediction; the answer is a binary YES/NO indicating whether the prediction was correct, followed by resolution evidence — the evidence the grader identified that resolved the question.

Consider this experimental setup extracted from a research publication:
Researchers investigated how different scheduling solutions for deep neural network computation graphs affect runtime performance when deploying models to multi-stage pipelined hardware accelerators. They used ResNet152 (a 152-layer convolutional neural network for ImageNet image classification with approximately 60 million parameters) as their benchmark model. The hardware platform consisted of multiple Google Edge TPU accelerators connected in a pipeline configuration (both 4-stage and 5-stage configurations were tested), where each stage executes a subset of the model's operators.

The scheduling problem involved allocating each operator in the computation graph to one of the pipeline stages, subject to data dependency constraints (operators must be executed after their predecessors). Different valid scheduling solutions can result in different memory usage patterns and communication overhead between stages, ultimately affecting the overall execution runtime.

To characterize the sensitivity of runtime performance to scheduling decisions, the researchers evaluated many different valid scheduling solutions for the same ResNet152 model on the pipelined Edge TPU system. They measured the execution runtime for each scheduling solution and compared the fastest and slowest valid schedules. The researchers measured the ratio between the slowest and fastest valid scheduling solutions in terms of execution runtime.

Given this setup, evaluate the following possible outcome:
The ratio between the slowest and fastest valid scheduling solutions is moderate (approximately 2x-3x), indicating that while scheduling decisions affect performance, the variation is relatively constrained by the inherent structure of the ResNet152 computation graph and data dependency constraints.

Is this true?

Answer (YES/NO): YES